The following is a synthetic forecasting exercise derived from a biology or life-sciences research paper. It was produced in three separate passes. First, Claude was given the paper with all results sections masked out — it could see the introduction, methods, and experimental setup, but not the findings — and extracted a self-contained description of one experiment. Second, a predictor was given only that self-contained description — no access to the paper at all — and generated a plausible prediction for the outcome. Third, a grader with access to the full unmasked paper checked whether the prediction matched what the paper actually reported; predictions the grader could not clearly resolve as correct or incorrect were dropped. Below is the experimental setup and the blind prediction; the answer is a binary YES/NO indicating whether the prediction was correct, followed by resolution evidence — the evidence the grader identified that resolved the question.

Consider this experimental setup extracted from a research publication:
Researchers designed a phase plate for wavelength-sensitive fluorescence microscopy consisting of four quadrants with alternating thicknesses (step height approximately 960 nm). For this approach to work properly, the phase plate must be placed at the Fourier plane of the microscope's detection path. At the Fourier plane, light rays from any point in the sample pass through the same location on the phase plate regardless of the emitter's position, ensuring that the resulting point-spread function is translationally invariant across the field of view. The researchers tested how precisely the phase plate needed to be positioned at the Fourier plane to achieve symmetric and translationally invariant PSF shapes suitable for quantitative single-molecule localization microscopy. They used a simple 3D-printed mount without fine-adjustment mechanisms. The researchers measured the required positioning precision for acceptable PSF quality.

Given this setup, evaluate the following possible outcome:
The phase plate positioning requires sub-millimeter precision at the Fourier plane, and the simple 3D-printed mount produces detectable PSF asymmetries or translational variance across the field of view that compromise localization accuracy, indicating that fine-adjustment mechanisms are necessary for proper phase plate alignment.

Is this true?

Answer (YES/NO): NO